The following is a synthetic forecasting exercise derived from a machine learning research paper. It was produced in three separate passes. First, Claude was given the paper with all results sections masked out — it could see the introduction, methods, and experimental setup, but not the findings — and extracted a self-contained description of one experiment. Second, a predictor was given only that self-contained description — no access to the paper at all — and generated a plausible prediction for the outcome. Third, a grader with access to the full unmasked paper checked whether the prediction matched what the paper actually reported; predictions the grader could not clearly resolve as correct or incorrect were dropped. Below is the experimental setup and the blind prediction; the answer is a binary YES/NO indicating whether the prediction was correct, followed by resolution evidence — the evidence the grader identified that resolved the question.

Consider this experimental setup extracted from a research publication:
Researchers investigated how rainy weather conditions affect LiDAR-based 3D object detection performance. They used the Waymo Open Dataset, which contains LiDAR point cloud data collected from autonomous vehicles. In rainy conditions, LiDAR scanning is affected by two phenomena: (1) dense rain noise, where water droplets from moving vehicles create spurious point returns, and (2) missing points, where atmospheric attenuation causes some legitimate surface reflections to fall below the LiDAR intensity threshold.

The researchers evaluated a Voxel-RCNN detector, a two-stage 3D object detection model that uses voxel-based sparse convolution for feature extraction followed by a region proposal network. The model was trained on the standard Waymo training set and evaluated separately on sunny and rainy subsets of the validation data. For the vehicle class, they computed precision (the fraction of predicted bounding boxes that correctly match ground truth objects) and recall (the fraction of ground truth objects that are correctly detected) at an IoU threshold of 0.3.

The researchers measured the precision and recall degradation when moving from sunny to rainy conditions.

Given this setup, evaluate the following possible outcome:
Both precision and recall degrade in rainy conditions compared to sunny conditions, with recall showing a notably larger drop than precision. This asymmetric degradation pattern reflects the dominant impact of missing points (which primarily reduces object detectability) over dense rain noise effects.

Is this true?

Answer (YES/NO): NO